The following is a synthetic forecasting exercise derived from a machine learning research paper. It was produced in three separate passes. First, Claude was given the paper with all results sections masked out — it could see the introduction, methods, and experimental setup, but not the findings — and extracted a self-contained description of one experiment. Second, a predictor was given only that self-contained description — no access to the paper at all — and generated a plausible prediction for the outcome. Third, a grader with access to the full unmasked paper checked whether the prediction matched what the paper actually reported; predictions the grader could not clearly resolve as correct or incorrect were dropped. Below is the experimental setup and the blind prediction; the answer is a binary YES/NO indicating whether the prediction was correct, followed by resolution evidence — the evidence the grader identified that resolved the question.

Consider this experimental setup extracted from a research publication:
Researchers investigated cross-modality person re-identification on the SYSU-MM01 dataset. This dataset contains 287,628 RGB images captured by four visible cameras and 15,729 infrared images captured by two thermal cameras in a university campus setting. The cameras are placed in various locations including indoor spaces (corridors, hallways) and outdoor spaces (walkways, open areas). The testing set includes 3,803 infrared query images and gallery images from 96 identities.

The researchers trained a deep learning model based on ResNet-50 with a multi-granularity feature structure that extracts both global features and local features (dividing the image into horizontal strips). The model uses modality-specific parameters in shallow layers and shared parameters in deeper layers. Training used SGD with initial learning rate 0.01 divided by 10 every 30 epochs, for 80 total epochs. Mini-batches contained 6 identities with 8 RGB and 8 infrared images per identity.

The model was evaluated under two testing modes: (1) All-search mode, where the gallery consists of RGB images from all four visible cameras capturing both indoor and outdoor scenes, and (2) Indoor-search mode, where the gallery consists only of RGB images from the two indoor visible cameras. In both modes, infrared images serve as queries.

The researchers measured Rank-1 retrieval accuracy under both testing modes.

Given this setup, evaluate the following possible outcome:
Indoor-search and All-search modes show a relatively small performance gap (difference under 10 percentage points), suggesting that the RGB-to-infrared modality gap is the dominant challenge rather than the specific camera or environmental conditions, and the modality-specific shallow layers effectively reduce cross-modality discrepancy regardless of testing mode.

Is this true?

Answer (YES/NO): YES